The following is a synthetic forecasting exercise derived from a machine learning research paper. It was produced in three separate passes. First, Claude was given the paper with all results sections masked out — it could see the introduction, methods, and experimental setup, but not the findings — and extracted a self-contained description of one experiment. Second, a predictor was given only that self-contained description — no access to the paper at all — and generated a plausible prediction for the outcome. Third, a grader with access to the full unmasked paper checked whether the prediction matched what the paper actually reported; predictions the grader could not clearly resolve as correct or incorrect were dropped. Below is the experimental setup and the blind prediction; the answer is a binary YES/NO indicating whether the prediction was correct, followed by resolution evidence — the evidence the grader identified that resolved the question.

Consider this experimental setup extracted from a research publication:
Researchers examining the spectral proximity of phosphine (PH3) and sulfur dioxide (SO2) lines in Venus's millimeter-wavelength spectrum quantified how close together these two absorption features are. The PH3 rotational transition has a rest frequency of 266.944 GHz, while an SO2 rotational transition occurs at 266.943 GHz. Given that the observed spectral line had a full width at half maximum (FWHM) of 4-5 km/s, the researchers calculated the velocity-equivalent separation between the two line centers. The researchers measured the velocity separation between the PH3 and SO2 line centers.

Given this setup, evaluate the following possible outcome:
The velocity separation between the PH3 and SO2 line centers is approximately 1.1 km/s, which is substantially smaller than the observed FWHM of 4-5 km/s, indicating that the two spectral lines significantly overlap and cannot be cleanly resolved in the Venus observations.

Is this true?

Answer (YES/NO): NO